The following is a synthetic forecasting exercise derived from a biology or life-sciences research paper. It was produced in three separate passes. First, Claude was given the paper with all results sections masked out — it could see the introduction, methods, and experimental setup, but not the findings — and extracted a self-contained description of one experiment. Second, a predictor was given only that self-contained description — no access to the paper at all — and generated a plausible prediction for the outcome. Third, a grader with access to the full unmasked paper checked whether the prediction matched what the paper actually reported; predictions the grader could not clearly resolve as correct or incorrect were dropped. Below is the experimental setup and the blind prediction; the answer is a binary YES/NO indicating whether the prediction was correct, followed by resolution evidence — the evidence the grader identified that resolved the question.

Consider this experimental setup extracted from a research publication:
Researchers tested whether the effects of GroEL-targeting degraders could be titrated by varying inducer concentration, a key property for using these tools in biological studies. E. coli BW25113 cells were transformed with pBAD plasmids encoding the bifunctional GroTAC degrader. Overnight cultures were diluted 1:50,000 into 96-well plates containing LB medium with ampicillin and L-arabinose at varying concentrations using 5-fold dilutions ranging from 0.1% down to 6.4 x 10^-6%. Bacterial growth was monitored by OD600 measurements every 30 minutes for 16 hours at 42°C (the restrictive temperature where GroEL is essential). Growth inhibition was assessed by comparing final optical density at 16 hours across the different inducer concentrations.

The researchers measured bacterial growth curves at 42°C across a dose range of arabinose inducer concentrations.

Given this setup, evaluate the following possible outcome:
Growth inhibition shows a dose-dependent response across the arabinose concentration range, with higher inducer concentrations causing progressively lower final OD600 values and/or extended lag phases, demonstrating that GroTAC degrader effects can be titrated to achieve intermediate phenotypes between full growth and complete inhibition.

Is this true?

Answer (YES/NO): YES